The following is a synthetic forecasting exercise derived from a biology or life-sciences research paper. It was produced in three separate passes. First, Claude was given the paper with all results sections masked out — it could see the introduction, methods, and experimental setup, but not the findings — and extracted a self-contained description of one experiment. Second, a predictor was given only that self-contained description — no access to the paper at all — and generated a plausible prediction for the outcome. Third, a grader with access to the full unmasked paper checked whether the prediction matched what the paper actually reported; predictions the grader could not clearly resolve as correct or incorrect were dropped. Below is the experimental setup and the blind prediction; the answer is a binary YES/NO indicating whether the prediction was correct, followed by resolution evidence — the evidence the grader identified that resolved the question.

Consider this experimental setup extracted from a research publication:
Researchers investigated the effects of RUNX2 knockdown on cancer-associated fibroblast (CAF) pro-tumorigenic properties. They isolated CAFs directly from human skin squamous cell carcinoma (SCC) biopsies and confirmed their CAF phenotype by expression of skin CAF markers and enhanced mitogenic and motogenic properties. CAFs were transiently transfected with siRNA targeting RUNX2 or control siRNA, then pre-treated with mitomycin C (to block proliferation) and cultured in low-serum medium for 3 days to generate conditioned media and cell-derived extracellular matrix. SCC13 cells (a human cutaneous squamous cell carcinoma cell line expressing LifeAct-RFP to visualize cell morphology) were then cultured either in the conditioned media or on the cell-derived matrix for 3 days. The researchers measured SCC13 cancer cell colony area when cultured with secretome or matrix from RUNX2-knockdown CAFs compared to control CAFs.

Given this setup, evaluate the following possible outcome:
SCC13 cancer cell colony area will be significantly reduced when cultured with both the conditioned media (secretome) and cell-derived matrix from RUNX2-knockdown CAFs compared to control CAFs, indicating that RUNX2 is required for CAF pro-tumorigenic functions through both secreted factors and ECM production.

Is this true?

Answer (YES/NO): YES